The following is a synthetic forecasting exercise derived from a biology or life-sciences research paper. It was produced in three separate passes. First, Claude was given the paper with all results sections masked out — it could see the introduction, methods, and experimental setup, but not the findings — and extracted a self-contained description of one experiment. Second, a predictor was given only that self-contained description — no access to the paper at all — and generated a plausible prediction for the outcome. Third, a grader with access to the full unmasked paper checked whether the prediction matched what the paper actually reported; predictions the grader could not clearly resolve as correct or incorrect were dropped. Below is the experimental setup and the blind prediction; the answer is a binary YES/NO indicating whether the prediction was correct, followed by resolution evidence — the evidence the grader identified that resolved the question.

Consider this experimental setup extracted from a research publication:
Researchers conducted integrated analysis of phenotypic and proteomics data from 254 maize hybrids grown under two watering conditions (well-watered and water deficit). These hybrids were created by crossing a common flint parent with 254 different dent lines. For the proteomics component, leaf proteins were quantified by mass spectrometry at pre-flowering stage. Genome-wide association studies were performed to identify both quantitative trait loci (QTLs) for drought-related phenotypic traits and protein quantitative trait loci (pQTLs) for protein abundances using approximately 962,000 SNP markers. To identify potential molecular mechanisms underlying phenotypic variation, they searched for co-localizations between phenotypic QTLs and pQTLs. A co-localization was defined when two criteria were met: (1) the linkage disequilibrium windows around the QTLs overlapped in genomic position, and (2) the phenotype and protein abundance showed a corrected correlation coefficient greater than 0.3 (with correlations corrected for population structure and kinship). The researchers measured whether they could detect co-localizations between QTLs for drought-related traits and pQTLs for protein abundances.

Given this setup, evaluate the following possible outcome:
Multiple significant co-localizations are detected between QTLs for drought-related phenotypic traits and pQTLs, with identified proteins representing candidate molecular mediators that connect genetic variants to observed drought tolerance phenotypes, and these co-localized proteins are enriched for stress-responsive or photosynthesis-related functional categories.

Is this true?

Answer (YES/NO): YES